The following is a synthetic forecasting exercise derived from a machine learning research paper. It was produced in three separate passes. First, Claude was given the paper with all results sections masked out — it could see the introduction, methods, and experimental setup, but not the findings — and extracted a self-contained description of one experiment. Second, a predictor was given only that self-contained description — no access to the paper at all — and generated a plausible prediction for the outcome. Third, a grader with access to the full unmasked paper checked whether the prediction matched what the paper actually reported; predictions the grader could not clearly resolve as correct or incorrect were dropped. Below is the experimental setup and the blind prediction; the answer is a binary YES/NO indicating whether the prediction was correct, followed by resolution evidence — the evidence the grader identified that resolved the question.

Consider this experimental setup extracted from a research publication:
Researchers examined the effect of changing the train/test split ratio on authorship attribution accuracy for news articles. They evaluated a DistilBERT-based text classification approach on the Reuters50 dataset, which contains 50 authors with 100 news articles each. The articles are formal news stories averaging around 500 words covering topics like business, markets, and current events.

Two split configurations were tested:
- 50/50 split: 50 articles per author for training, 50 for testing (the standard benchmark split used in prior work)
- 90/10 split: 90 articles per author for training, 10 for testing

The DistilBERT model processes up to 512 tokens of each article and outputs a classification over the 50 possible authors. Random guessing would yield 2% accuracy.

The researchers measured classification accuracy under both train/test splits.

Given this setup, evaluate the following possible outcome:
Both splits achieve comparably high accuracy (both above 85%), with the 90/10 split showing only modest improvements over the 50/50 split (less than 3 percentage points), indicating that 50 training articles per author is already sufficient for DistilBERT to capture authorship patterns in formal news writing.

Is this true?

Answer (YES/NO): NO